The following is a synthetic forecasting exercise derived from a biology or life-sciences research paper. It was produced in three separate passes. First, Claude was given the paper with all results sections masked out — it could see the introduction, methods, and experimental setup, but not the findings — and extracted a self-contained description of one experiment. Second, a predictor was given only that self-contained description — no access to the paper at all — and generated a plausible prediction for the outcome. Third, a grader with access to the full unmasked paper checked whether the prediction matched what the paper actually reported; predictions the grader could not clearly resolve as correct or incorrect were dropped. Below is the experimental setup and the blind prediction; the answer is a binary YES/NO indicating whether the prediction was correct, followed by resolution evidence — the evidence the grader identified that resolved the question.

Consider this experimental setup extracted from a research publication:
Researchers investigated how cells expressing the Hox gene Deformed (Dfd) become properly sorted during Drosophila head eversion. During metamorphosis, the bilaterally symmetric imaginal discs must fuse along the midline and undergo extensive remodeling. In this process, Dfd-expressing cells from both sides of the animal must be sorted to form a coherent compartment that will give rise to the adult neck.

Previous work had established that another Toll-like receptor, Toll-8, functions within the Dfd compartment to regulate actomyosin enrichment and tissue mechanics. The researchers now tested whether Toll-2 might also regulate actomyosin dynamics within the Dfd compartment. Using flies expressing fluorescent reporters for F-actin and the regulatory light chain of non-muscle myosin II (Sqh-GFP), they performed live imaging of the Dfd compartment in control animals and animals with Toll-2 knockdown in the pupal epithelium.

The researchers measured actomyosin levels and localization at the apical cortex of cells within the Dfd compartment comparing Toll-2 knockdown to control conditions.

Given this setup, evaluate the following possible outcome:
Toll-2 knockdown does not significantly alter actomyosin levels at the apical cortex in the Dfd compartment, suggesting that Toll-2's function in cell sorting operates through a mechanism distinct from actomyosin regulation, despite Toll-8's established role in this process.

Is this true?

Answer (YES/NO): YES